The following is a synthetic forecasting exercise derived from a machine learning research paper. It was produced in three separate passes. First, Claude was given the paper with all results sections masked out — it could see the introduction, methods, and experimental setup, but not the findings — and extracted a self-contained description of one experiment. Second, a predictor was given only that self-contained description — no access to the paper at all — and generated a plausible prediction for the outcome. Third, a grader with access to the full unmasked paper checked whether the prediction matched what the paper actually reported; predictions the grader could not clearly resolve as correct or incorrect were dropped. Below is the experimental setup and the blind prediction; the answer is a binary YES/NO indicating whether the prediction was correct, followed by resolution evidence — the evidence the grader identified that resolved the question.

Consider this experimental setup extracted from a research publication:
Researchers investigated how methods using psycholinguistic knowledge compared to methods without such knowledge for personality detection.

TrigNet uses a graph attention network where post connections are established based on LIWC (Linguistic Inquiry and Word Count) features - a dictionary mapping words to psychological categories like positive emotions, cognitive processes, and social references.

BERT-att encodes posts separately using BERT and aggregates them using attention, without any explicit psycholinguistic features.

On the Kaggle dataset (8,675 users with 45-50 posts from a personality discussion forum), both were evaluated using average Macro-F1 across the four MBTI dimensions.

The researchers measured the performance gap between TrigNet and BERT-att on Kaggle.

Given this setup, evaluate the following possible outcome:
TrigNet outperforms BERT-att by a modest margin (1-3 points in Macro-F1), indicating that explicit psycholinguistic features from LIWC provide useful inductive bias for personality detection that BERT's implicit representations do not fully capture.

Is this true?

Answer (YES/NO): NO